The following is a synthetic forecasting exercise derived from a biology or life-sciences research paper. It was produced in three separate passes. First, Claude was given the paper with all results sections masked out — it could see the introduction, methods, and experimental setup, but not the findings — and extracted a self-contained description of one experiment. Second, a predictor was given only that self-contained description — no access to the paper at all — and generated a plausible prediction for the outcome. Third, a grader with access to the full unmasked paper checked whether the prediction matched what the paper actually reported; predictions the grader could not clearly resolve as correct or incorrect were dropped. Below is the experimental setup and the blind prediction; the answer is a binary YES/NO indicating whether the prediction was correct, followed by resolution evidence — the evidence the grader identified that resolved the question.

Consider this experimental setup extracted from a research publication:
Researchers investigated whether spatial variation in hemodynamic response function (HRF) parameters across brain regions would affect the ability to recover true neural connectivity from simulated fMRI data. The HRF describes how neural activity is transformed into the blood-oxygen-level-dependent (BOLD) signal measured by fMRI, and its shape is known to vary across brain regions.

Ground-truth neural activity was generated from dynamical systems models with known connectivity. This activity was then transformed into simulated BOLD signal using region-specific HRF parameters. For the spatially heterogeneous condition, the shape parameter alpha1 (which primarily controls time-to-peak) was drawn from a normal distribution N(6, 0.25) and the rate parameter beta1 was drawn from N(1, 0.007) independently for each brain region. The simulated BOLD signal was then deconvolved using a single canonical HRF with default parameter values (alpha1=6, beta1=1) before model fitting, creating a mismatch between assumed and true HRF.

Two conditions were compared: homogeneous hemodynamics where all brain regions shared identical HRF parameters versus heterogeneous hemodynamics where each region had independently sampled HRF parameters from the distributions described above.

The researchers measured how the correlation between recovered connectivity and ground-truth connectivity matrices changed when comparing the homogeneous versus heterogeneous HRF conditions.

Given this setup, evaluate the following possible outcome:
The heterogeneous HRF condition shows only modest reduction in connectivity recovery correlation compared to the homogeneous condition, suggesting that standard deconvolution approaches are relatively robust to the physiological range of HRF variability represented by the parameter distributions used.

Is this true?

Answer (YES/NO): NO